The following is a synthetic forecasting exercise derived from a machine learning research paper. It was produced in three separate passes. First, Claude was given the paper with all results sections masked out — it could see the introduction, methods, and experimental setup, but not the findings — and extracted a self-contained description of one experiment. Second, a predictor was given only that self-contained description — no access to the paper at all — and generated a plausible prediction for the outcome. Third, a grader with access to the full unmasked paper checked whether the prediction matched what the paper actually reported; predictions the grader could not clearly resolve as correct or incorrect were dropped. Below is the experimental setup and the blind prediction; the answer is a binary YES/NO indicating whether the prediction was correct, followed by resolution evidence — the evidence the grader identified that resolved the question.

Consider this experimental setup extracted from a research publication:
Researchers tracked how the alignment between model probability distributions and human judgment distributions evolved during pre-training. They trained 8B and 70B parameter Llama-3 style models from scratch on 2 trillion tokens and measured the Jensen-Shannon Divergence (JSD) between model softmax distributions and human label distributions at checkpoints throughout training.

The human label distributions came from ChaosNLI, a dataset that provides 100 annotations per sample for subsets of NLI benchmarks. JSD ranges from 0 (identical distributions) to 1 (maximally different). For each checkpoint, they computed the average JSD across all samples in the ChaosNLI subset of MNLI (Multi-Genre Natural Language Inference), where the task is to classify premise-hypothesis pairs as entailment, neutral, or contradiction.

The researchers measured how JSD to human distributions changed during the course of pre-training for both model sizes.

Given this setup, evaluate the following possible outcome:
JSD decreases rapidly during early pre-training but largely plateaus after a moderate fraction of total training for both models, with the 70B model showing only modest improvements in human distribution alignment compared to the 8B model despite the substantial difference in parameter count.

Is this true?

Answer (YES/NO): NO